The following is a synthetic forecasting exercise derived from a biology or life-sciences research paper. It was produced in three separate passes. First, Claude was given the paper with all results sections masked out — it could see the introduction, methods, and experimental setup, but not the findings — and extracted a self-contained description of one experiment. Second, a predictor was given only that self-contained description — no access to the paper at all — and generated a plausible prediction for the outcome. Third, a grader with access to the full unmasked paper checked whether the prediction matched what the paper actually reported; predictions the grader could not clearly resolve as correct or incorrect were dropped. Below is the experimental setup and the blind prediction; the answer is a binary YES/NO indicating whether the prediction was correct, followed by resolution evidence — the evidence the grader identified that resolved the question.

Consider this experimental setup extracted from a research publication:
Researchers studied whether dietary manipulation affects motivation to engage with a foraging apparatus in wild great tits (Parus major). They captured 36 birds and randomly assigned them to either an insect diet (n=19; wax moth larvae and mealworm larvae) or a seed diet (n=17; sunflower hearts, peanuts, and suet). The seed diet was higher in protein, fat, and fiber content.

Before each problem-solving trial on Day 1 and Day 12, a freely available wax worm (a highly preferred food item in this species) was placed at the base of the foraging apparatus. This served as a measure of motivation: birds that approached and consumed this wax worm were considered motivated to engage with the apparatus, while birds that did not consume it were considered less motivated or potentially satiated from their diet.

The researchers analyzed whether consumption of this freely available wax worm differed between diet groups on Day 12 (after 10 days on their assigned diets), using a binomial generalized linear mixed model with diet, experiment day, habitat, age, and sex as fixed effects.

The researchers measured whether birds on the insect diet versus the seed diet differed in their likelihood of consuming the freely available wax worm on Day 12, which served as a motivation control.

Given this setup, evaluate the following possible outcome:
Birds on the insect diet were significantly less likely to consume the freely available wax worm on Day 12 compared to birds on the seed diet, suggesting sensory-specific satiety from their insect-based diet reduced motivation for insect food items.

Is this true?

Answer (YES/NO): NO